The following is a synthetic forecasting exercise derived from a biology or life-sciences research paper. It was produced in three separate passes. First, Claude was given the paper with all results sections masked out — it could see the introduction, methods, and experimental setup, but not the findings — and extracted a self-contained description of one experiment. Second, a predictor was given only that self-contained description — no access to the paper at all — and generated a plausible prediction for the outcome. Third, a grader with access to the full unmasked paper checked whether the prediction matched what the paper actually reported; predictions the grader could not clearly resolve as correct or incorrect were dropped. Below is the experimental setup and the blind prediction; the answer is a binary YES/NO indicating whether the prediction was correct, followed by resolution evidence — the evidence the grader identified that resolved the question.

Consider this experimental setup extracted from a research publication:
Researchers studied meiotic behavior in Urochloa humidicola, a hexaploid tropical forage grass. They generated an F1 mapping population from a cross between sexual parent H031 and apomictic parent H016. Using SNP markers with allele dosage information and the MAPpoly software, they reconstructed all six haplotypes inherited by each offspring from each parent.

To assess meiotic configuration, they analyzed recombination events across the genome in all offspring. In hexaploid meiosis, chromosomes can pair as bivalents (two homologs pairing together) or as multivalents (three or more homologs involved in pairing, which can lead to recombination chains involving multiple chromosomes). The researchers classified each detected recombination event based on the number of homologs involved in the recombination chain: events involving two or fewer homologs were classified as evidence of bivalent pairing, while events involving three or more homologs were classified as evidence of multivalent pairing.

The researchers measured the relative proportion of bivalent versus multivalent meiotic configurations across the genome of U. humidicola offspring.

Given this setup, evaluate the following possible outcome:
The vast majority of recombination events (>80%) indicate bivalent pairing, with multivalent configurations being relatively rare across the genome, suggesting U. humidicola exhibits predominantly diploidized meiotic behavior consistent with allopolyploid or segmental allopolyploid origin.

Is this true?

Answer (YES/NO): YES